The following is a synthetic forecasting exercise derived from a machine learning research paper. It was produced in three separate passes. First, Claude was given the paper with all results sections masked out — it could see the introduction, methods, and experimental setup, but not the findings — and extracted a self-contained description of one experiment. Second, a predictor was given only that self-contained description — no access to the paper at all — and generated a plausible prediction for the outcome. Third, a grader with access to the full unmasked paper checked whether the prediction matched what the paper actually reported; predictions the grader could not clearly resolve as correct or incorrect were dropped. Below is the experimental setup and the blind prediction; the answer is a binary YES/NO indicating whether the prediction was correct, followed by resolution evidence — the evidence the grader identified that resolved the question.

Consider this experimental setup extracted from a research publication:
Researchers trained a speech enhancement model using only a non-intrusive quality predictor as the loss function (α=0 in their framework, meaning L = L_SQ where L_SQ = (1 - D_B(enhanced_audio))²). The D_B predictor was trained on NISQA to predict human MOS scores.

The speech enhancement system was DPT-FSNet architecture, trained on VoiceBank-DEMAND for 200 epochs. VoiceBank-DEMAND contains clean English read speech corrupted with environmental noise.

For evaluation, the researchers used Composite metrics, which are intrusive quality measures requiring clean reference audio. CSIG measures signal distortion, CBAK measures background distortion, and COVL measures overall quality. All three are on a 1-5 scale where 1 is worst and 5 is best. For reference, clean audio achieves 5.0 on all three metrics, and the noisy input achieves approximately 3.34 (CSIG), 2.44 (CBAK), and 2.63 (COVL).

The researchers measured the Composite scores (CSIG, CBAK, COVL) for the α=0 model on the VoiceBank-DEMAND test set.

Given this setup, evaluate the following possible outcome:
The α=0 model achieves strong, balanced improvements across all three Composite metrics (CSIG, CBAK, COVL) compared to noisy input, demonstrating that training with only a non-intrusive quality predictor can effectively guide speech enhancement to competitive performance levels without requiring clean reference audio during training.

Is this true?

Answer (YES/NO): NO